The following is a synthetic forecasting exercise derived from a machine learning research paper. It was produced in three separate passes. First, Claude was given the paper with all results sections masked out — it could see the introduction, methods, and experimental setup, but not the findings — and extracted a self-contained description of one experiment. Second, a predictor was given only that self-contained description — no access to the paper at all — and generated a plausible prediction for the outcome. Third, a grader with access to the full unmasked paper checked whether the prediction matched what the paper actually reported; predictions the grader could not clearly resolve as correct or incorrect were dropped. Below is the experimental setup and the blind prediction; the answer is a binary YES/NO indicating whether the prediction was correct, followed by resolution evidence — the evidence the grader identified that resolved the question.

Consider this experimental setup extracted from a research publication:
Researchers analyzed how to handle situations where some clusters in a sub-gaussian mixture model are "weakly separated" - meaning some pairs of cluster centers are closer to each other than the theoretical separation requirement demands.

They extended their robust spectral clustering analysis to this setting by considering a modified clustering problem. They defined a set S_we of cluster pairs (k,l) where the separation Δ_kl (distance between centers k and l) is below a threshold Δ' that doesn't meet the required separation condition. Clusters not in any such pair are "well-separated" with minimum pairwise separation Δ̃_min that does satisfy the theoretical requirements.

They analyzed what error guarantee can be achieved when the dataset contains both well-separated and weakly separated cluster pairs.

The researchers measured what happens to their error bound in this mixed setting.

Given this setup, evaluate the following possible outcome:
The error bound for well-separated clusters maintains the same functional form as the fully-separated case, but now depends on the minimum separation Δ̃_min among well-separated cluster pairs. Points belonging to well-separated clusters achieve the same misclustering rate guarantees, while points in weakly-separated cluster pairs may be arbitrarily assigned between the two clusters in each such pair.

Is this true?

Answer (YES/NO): NO